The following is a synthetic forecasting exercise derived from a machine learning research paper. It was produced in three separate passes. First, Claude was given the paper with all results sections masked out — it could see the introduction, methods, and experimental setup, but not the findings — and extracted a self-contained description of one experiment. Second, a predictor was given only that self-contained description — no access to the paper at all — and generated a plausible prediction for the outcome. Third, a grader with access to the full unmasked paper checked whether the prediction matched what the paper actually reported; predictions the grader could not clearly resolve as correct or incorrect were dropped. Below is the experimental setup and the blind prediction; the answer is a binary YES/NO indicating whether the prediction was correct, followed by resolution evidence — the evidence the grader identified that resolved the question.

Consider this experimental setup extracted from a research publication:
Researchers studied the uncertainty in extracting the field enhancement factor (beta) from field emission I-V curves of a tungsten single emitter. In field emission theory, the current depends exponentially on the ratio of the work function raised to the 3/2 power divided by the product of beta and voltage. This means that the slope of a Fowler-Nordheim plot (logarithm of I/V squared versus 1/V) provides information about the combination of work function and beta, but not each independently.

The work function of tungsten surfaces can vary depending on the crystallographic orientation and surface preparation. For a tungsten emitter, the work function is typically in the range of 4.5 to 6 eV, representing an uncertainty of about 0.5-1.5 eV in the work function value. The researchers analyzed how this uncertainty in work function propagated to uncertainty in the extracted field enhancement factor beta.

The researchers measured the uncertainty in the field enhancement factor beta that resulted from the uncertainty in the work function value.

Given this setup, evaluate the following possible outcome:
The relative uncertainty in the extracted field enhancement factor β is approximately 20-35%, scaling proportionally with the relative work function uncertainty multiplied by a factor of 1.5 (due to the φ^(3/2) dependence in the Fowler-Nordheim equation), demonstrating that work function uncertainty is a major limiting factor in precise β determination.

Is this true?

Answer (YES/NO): NO